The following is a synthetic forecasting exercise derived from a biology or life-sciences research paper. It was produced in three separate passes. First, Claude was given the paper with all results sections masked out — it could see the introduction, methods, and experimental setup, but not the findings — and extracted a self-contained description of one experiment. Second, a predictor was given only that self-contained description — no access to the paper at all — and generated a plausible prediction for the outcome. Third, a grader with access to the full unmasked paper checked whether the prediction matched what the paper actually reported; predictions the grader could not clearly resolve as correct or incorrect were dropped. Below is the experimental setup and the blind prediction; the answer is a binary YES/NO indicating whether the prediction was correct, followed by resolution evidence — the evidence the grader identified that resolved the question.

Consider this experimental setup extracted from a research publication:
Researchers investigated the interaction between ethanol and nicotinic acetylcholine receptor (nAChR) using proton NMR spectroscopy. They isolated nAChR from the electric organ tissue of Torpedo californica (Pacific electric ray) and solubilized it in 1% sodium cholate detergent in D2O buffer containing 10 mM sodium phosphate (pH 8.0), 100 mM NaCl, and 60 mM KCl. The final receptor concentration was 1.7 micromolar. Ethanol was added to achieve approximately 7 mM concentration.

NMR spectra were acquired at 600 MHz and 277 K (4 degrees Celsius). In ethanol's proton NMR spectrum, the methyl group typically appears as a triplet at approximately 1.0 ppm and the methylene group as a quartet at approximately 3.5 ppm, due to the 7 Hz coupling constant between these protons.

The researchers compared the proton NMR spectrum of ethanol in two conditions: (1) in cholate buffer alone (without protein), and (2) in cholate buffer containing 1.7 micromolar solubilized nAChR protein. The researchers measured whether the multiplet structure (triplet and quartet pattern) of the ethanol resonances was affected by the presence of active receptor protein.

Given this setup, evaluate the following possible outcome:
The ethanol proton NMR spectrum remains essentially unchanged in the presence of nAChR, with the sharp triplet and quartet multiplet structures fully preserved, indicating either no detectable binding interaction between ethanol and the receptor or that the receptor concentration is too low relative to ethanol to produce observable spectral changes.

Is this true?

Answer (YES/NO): NO